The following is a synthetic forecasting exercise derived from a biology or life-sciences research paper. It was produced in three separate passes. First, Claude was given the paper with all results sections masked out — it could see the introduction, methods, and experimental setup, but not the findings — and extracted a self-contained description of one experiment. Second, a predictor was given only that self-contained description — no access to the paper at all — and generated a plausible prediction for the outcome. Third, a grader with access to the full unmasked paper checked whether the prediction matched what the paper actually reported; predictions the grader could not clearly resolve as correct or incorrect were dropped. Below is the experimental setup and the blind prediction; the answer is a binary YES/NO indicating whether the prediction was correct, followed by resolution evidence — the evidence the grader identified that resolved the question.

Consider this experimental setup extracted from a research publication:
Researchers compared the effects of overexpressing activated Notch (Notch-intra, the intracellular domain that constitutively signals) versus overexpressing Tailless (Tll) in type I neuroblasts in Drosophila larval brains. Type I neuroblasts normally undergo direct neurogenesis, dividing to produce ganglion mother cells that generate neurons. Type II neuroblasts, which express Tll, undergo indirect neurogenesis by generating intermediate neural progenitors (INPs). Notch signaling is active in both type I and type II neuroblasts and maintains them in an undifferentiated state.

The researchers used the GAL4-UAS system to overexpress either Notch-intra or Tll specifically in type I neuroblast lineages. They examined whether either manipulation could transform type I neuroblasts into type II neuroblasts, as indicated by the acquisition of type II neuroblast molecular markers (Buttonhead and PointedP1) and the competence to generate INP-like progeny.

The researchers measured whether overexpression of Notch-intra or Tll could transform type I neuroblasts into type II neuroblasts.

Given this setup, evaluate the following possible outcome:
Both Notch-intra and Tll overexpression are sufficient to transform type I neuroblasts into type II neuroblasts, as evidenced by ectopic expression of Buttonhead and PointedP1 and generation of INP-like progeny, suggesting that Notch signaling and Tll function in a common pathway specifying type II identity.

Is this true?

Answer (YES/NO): NO